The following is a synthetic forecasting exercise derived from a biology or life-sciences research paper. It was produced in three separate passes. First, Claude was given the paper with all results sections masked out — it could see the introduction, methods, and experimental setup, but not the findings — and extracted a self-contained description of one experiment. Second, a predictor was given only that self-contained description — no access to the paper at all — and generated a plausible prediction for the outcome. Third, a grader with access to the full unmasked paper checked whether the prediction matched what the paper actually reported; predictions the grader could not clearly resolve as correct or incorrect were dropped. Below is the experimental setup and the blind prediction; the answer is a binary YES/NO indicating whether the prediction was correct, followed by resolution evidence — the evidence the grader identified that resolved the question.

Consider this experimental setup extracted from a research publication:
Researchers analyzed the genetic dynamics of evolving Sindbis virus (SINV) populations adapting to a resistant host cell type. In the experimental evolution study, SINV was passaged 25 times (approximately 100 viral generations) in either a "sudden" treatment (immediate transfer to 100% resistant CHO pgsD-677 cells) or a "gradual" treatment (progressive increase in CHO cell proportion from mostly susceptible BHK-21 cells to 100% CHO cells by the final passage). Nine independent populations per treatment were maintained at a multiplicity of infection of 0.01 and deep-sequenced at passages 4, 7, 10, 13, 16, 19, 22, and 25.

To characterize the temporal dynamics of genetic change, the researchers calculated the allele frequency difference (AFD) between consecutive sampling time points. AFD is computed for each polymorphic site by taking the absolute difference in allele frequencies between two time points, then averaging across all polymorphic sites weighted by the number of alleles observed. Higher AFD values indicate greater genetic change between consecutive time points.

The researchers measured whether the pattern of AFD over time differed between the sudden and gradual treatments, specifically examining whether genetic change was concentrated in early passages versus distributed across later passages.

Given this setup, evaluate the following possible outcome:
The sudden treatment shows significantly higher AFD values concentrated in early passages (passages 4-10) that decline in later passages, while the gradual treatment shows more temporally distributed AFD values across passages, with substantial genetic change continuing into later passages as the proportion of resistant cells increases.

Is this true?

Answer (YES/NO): NO